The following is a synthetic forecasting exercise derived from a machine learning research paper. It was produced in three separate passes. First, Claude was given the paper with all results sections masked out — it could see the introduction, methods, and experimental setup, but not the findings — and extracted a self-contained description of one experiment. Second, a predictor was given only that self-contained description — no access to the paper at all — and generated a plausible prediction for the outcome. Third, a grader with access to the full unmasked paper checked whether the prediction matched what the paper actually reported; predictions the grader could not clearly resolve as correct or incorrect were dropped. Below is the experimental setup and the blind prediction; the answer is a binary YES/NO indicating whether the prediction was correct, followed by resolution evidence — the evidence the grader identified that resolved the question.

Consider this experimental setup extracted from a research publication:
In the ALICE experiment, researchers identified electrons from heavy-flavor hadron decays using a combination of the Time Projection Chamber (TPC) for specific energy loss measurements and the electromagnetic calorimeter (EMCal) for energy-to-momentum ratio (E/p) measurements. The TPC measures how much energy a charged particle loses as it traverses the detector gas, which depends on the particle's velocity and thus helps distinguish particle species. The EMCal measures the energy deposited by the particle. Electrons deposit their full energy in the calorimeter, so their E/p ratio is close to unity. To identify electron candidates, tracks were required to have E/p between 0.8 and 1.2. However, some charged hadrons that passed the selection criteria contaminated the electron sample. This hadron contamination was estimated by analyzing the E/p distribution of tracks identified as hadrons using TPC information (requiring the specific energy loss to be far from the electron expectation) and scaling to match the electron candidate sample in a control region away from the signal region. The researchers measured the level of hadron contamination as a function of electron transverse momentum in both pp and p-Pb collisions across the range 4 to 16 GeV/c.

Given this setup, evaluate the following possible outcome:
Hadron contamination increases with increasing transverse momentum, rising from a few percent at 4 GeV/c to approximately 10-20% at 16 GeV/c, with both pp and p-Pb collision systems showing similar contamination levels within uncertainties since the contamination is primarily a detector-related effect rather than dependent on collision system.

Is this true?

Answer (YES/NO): NO